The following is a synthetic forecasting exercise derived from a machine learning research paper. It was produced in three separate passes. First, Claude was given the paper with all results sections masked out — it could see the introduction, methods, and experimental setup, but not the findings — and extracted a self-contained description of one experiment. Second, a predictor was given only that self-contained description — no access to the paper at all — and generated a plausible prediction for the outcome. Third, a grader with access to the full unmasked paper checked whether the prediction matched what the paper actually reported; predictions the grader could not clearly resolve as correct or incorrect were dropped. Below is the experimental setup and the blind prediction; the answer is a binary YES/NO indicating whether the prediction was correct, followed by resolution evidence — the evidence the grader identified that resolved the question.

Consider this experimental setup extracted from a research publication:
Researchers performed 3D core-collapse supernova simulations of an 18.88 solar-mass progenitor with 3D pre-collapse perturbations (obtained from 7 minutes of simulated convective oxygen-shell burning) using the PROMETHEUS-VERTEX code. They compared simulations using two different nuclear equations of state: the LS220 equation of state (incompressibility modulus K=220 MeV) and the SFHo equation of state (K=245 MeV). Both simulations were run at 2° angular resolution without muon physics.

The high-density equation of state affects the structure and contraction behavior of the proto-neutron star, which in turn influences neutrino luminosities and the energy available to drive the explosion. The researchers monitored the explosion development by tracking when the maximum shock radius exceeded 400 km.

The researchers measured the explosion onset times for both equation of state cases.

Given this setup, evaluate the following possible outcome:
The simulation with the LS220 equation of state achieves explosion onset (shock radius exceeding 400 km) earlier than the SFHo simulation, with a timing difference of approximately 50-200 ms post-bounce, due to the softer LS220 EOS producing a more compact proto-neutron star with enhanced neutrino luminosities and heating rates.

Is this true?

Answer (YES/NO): NO